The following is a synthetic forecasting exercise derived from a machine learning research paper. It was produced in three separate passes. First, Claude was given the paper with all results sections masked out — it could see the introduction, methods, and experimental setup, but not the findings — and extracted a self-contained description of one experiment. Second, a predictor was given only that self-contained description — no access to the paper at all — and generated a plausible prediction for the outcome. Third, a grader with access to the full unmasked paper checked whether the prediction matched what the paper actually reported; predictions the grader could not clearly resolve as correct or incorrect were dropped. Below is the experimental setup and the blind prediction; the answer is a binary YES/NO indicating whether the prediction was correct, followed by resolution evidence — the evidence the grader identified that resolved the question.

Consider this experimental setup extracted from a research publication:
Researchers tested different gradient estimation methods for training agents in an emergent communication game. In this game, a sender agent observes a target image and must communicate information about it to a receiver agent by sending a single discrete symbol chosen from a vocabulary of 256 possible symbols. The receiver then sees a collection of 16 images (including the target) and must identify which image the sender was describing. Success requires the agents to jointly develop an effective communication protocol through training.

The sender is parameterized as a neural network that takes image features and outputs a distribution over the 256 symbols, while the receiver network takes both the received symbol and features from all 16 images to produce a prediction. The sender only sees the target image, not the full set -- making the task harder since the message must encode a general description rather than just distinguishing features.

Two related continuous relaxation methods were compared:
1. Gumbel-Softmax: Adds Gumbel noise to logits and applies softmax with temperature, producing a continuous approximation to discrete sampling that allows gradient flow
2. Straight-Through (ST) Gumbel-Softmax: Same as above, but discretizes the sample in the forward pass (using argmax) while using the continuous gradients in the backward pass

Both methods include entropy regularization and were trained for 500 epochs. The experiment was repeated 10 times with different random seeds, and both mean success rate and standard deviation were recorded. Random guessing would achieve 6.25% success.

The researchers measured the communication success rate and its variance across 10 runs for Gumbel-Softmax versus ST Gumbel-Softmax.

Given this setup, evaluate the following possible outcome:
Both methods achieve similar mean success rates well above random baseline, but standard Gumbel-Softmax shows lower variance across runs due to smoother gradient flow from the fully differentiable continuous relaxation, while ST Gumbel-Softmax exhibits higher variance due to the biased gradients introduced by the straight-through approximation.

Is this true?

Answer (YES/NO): NO